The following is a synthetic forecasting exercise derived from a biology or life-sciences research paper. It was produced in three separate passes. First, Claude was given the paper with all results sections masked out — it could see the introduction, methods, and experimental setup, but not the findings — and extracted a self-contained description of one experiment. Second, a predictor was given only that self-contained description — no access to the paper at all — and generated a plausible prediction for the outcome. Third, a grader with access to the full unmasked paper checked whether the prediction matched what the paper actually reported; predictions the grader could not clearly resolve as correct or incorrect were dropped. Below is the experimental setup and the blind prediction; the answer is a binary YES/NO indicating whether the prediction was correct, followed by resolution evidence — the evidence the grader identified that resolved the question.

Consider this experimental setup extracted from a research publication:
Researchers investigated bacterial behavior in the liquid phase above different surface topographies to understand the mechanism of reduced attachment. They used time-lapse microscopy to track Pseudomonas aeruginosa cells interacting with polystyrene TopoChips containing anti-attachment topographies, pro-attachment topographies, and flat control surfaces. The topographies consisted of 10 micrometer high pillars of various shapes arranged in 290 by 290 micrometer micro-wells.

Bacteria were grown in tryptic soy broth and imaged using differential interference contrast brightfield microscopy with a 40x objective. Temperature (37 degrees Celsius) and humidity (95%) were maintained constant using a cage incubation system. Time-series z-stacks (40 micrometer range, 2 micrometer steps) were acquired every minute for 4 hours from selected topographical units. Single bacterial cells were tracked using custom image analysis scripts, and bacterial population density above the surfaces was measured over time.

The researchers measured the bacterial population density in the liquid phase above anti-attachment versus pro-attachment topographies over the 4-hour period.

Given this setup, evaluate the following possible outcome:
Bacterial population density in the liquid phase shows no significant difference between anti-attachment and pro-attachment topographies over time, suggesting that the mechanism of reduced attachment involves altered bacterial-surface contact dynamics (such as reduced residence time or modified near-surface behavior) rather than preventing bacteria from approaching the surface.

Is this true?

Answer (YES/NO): NO